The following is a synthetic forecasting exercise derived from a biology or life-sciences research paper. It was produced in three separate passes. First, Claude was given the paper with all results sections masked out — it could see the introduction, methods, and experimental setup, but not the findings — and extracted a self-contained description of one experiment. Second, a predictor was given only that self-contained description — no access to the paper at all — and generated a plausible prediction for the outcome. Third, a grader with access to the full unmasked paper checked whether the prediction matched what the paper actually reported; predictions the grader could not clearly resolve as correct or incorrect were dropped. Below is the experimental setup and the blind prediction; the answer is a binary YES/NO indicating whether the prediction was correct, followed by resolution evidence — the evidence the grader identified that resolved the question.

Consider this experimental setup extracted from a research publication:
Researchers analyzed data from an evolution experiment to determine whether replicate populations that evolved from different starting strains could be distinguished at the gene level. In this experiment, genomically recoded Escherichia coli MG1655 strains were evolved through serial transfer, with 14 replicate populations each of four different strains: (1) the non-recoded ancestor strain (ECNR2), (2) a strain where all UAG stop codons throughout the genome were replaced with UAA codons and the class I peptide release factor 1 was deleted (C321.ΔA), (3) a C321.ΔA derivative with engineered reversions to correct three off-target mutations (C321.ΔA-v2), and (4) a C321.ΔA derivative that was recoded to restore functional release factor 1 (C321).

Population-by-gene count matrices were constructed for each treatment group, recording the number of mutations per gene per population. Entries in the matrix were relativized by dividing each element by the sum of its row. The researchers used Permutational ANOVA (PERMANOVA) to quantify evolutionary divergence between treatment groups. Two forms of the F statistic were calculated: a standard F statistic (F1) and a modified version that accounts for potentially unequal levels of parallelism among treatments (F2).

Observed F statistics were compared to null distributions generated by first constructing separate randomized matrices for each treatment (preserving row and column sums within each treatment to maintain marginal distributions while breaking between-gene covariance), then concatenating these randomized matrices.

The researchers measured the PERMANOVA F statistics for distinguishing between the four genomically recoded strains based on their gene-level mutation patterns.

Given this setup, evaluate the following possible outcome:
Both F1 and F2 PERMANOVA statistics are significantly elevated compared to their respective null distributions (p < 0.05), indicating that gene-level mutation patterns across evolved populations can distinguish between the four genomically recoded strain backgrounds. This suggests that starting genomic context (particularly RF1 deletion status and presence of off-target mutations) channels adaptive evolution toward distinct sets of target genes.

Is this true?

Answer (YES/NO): NO